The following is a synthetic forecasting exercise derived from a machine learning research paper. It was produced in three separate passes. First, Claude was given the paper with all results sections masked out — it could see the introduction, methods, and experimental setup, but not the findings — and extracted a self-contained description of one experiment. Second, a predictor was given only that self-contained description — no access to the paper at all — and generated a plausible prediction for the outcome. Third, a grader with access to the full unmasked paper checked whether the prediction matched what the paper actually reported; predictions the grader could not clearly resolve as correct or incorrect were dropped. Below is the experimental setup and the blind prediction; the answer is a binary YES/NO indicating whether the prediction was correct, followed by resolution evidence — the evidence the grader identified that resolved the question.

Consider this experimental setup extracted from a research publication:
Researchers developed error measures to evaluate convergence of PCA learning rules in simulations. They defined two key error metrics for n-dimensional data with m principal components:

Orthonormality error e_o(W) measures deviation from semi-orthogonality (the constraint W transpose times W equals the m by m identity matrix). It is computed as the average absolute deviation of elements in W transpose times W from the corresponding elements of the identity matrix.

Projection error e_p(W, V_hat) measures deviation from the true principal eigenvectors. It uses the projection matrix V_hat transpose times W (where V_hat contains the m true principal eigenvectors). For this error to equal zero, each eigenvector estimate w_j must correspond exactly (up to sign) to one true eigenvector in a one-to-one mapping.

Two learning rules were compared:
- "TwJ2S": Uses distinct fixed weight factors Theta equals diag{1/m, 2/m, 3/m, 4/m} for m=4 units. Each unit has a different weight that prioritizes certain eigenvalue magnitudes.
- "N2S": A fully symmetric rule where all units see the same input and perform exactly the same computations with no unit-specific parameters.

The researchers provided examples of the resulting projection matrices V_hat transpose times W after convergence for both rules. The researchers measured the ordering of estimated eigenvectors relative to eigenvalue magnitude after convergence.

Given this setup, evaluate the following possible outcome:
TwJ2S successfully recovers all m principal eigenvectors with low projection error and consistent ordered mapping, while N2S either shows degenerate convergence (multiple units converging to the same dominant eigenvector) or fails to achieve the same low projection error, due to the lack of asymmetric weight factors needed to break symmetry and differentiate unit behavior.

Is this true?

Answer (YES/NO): NO